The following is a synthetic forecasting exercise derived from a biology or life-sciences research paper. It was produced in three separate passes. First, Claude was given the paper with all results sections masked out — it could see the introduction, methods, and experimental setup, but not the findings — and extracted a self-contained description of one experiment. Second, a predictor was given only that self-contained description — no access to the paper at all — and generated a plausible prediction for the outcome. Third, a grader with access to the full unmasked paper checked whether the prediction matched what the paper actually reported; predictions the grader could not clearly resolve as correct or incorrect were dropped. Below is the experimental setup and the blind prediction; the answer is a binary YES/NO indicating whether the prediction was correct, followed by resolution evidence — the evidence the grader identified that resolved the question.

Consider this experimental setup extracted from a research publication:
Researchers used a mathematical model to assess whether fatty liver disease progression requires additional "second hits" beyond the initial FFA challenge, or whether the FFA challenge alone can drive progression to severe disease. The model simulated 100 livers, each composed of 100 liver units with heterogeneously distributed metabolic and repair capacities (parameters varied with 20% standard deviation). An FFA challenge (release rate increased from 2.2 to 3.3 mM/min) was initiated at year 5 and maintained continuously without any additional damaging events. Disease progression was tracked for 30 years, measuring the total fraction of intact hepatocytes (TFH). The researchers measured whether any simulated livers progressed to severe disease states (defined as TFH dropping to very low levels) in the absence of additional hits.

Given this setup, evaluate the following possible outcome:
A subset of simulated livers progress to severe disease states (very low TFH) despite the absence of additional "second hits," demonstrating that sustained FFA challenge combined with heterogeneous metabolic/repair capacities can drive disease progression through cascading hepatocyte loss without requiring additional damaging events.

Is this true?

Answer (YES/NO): YES